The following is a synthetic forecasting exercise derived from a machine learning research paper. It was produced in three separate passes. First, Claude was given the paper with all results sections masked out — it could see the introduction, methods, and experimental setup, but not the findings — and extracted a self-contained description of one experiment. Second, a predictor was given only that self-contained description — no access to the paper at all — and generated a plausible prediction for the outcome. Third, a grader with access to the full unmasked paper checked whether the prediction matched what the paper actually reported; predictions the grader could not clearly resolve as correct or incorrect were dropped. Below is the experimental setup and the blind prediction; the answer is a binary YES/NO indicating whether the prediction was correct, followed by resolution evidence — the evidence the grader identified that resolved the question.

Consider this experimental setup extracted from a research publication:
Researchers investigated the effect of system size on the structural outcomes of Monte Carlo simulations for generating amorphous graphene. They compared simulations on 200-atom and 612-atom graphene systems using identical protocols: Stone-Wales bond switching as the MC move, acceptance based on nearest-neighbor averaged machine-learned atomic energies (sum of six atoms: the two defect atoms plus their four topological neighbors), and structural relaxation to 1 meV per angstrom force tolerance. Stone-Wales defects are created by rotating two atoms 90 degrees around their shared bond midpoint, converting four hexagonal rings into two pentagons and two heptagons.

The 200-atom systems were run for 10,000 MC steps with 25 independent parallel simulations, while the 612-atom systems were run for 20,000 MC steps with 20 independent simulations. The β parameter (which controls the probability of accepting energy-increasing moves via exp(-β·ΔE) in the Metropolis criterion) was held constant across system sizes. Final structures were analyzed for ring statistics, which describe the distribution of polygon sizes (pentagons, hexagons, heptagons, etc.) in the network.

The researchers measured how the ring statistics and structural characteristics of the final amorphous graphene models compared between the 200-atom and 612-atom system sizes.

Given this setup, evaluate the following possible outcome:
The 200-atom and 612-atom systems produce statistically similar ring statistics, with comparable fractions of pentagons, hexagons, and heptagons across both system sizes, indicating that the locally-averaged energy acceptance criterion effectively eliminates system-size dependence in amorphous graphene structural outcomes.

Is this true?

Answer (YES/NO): YES